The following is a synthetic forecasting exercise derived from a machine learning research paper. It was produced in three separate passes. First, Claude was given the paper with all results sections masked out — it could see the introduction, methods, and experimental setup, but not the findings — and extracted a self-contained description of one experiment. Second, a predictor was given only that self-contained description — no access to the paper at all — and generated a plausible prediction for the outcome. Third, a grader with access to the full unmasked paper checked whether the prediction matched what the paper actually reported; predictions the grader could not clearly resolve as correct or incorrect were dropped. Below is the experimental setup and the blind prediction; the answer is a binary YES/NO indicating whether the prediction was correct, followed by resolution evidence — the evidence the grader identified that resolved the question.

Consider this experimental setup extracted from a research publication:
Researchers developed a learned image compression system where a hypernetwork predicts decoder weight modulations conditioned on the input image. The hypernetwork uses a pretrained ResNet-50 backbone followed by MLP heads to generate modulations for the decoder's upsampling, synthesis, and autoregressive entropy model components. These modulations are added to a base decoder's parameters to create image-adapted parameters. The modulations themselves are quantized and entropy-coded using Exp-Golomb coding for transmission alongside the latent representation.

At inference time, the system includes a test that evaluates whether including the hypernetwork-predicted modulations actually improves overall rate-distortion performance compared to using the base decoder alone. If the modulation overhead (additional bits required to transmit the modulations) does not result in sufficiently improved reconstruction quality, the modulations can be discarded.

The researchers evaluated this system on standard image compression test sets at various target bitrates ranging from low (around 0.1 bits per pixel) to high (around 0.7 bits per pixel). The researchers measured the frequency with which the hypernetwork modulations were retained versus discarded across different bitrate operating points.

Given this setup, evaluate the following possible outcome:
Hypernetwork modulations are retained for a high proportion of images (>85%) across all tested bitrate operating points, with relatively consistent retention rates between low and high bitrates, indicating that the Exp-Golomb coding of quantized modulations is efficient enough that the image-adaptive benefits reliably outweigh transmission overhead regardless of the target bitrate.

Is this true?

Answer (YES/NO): NO